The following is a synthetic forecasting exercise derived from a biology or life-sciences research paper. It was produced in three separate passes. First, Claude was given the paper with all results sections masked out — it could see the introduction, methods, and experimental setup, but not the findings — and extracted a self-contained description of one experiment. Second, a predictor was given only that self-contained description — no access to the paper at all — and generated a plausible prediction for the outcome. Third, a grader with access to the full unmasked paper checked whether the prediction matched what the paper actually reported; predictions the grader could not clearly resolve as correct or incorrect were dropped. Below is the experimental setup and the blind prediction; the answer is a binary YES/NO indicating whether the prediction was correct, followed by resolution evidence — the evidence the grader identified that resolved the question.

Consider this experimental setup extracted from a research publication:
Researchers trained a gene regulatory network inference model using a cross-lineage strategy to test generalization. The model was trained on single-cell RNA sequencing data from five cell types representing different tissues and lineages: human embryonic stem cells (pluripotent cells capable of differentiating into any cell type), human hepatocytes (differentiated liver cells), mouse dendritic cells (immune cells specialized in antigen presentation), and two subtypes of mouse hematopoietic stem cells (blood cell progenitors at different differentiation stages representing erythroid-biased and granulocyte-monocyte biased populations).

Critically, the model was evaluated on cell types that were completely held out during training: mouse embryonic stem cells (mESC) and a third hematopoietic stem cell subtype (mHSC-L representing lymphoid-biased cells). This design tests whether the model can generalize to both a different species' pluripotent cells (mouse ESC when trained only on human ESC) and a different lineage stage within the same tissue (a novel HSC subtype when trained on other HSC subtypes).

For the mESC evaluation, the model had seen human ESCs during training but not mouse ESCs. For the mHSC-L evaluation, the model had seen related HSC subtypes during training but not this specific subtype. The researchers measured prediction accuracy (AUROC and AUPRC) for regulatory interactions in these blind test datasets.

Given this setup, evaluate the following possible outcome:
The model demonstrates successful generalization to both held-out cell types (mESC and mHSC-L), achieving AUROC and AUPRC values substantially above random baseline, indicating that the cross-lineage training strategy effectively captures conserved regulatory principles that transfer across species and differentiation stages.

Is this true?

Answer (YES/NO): YES